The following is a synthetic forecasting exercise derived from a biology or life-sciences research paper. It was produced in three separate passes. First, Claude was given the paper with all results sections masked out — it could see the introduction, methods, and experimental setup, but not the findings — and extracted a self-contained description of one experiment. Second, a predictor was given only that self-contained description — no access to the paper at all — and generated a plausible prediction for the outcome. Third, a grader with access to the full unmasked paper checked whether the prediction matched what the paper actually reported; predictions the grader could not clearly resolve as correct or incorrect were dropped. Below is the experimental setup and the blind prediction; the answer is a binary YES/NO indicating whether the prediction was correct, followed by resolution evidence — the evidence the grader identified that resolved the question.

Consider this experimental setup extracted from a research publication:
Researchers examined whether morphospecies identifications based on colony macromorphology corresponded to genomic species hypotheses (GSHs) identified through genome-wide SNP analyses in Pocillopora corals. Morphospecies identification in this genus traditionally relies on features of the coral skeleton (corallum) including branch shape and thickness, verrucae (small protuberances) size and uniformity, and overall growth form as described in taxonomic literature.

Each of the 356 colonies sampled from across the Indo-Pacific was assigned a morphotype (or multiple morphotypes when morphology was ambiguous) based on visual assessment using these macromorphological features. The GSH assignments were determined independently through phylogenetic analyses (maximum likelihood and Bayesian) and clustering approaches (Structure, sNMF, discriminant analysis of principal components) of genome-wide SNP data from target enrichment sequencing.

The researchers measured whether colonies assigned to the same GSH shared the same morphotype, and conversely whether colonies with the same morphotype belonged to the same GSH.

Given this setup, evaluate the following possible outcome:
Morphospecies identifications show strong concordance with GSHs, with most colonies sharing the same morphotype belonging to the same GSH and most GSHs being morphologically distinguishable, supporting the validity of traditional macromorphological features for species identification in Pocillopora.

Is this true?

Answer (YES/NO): NO